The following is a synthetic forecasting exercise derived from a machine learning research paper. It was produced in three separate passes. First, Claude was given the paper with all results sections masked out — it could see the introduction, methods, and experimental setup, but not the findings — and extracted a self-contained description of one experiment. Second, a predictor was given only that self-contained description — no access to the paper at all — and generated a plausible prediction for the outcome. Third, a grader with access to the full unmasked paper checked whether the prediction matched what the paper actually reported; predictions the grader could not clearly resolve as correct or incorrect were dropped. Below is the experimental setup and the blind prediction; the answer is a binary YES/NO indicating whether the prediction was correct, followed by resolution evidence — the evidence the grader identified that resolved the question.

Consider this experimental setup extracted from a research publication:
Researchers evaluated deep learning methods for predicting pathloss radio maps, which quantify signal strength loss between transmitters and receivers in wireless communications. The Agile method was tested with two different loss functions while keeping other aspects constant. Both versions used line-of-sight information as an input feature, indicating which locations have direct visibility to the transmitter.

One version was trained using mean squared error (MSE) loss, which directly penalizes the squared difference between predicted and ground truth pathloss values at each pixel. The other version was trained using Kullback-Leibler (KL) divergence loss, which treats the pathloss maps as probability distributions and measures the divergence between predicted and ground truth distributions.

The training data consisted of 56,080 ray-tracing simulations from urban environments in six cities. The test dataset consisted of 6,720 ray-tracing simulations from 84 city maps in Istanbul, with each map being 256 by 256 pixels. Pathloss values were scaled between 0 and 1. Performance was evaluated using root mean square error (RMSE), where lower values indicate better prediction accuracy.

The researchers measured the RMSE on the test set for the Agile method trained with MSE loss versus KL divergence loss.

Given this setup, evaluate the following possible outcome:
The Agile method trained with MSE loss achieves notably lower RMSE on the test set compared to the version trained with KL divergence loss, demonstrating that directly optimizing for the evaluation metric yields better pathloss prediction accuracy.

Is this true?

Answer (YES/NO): NO